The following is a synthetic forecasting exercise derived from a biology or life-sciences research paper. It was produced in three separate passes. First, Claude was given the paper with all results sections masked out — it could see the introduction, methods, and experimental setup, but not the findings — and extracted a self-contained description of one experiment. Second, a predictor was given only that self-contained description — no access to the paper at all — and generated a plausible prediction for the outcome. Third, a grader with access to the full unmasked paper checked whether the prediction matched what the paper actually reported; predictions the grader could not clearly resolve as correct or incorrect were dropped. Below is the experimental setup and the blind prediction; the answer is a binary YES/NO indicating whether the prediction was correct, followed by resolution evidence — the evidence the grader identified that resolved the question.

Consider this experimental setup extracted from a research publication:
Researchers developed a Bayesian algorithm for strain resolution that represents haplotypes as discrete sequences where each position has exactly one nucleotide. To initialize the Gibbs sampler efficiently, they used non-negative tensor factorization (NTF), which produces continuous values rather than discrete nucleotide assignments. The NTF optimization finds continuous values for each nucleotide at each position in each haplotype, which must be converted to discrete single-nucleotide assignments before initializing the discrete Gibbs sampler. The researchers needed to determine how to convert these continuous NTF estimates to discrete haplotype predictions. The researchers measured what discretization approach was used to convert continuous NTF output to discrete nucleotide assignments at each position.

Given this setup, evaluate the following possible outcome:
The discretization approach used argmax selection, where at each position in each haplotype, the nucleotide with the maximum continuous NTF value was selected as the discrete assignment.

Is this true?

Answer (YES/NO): YES